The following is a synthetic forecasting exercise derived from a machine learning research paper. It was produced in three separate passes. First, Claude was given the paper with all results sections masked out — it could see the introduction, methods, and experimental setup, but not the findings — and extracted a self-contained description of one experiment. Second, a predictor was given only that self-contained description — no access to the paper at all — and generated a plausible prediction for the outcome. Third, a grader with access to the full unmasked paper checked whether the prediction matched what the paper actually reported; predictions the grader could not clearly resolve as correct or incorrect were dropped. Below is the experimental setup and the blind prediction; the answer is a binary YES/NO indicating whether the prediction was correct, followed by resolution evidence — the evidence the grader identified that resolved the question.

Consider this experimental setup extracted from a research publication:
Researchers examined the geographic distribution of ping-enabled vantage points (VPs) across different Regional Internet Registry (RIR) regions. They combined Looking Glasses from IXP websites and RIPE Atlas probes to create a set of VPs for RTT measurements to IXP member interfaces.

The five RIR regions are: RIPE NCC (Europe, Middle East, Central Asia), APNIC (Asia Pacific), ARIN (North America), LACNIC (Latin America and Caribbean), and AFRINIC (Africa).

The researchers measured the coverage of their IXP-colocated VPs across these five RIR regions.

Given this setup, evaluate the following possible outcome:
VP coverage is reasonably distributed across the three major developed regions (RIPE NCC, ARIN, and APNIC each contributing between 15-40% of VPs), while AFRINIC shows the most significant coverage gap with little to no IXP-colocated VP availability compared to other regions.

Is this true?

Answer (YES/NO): NO